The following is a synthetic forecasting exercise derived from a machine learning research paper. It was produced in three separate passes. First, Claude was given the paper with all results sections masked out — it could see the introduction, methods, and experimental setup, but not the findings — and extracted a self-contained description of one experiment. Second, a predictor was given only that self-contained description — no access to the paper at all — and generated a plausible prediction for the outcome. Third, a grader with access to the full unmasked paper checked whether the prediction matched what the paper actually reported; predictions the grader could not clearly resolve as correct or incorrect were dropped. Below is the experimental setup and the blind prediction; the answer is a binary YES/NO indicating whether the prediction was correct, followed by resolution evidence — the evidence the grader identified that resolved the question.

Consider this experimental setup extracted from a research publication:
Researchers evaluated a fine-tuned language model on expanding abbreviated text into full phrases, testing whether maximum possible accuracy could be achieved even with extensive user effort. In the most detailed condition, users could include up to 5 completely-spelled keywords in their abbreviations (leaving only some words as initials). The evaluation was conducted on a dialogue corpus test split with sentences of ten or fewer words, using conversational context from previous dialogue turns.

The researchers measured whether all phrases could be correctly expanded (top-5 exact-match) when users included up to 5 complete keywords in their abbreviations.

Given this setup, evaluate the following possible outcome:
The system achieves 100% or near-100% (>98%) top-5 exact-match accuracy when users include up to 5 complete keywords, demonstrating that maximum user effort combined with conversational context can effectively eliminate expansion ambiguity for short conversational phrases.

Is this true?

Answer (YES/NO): NO